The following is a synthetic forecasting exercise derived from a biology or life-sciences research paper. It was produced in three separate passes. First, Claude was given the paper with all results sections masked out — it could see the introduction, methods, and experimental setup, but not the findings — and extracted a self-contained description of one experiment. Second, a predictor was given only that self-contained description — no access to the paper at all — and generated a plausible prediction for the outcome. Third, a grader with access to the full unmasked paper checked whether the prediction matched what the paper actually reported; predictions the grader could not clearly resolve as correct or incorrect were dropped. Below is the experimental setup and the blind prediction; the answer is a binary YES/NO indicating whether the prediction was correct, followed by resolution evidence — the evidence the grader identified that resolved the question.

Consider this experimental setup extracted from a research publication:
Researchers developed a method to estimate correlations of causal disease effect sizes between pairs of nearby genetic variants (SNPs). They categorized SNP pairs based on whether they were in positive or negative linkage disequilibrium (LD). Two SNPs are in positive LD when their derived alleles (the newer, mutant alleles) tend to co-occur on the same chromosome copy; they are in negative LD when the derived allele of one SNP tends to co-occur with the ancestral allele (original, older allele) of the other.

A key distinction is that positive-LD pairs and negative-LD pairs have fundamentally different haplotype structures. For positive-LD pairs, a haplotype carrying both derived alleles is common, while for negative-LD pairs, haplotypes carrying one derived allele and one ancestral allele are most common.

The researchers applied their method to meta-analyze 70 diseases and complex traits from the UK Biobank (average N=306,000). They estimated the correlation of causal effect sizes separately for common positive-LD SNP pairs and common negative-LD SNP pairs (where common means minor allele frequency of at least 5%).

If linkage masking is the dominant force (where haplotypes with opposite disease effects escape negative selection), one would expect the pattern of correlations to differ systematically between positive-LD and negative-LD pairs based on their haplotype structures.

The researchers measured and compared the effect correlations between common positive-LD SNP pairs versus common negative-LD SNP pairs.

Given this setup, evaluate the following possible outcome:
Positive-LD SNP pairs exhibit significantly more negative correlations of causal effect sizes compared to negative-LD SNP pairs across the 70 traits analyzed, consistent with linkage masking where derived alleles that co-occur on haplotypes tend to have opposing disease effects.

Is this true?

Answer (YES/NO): YES